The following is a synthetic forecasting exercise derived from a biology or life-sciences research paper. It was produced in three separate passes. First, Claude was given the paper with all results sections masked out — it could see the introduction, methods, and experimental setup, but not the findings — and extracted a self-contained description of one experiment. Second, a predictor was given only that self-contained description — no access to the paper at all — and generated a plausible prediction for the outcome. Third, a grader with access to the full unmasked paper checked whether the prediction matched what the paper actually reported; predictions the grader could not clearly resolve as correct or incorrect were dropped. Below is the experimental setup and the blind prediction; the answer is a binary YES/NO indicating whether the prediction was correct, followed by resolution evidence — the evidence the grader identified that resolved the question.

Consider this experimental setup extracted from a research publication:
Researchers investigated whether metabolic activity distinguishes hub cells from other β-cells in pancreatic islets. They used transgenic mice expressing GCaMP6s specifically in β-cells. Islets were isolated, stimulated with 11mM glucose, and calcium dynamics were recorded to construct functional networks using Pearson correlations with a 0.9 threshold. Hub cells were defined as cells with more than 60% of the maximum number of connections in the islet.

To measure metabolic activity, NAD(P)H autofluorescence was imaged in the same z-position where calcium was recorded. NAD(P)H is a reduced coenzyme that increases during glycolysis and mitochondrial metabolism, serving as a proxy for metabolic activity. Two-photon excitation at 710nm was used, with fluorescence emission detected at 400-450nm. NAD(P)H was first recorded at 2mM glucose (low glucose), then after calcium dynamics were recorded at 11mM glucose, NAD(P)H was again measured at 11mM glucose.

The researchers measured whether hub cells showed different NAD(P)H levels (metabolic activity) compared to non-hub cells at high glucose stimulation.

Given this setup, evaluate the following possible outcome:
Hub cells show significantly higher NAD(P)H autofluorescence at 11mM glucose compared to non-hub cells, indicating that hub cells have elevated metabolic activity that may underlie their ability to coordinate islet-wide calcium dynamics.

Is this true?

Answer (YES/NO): NO